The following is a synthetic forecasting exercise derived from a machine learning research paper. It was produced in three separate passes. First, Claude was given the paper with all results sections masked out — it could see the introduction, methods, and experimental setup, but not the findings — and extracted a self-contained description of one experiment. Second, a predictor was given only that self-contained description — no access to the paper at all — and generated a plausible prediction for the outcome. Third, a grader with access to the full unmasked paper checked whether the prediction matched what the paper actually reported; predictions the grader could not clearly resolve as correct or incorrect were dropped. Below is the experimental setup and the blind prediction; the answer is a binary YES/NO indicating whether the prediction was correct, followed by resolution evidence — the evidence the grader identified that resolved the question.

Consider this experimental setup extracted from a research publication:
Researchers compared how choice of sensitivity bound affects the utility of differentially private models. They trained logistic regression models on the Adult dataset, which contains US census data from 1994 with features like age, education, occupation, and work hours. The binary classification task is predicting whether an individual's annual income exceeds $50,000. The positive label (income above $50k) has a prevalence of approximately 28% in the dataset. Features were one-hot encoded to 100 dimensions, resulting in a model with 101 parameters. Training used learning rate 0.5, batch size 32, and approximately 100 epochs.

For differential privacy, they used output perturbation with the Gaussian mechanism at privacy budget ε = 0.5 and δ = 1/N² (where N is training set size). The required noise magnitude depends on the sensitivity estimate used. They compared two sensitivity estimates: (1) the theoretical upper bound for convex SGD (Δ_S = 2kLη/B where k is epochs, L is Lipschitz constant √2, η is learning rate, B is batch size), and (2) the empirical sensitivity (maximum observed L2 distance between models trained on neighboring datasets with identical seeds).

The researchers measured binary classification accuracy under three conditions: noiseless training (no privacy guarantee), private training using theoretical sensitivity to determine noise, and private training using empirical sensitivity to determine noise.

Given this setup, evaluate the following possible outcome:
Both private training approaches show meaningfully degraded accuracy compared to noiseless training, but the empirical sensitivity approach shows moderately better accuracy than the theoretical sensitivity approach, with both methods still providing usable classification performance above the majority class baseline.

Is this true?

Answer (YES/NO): NO